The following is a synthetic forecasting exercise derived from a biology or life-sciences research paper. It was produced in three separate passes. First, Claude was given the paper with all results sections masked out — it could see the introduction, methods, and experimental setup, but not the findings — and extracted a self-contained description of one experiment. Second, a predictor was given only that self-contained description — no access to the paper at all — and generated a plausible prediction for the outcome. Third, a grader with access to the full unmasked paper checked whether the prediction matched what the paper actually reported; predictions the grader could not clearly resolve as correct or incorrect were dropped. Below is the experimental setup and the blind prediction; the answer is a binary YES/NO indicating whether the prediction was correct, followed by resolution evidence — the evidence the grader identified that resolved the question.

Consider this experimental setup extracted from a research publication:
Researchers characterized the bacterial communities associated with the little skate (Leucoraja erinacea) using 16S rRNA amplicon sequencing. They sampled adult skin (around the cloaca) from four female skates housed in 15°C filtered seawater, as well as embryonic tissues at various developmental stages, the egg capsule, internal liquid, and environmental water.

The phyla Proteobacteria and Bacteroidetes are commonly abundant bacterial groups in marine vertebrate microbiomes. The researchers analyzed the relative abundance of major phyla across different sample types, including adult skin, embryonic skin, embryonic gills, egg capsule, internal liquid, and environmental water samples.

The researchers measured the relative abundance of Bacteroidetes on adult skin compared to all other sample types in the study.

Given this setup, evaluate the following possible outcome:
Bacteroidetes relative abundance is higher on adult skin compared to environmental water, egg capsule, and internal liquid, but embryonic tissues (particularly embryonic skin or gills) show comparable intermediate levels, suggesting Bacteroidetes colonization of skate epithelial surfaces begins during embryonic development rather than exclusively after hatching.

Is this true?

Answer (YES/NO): NO